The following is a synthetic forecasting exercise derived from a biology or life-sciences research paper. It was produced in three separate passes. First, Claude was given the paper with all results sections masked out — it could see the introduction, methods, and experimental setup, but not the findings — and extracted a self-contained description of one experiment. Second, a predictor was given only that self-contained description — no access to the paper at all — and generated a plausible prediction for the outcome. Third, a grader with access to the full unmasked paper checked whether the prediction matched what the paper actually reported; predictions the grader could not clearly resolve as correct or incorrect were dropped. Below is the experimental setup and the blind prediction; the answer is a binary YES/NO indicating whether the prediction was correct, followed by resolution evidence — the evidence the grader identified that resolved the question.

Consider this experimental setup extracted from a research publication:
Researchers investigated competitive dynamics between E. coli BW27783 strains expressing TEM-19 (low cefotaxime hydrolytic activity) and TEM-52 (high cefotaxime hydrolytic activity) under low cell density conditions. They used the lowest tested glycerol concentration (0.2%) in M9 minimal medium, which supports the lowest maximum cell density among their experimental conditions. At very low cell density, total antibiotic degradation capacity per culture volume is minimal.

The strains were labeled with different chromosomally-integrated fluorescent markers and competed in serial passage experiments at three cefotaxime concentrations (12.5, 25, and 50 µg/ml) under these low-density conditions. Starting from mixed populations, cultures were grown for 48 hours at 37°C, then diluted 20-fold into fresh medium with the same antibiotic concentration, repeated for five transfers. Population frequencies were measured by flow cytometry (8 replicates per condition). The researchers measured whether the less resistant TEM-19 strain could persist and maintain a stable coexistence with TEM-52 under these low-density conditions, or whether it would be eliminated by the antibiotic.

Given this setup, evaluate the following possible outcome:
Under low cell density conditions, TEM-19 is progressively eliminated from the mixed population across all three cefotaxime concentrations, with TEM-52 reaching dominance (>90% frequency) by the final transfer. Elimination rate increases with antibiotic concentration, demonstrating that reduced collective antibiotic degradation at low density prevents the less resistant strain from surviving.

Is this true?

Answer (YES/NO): NO